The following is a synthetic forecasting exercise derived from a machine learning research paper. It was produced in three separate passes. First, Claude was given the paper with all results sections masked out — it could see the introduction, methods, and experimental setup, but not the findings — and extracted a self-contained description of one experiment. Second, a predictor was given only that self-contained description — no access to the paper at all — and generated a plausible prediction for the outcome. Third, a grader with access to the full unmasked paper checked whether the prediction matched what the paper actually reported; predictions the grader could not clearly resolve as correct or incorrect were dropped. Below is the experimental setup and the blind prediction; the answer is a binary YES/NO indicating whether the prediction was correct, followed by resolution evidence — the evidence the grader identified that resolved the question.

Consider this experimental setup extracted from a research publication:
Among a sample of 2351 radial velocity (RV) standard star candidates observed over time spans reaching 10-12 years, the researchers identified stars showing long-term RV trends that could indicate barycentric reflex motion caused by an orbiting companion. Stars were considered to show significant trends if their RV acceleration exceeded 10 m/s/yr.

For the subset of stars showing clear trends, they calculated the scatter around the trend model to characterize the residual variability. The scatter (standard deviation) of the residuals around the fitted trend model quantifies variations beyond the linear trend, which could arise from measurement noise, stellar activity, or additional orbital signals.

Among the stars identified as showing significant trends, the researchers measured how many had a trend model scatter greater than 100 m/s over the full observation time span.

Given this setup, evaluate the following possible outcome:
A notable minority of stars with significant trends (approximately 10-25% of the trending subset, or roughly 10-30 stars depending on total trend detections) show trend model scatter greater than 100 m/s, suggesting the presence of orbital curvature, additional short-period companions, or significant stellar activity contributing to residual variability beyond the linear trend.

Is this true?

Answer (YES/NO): YES